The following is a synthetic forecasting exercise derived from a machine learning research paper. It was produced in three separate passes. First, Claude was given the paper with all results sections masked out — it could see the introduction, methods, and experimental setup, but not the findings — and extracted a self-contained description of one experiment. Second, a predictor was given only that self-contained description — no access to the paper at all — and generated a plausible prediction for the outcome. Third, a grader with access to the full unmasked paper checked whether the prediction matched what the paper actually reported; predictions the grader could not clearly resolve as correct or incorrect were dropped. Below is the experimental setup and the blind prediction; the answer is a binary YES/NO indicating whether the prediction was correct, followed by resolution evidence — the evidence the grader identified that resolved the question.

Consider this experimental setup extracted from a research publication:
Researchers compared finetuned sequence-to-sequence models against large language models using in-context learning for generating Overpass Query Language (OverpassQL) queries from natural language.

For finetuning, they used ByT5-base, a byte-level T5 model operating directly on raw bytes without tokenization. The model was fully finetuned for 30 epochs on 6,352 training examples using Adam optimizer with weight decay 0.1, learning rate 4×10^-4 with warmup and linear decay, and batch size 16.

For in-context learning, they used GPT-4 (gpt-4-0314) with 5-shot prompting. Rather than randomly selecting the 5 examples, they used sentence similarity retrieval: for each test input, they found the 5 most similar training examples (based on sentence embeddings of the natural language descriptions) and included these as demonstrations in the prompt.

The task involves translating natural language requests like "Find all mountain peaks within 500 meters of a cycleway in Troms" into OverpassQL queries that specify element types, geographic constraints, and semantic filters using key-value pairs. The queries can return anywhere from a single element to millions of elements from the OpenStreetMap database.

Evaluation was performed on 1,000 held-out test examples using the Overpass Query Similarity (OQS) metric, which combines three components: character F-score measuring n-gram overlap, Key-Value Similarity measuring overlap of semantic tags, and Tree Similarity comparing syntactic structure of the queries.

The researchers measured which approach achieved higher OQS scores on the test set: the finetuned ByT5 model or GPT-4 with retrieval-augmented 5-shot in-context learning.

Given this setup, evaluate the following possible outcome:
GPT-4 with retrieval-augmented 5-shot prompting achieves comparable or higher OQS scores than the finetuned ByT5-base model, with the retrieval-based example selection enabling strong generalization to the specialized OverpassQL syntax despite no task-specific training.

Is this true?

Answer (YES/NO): YES